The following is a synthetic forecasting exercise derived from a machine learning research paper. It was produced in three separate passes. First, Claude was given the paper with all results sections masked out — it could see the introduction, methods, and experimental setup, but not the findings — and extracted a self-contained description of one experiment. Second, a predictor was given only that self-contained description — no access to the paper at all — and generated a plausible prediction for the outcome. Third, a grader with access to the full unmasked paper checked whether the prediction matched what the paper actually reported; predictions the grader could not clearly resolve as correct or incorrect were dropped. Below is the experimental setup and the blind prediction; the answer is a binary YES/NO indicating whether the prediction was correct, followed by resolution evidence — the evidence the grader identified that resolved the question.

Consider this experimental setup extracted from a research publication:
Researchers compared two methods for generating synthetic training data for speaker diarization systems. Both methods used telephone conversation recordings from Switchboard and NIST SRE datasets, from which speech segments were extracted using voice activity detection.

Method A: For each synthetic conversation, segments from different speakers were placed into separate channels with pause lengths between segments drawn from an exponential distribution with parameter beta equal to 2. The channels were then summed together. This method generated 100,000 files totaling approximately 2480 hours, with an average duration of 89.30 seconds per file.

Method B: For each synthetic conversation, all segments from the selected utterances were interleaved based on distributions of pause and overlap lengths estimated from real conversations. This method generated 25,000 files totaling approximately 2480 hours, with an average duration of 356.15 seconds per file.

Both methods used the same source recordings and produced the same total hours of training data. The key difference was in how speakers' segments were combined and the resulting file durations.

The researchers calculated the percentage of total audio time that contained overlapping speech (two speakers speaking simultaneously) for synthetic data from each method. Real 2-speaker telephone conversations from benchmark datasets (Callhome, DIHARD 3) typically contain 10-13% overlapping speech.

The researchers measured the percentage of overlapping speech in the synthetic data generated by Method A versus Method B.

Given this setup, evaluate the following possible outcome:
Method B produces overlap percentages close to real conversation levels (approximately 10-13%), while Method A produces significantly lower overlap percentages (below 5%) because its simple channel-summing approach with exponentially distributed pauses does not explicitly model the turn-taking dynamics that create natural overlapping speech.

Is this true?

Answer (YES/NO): NO